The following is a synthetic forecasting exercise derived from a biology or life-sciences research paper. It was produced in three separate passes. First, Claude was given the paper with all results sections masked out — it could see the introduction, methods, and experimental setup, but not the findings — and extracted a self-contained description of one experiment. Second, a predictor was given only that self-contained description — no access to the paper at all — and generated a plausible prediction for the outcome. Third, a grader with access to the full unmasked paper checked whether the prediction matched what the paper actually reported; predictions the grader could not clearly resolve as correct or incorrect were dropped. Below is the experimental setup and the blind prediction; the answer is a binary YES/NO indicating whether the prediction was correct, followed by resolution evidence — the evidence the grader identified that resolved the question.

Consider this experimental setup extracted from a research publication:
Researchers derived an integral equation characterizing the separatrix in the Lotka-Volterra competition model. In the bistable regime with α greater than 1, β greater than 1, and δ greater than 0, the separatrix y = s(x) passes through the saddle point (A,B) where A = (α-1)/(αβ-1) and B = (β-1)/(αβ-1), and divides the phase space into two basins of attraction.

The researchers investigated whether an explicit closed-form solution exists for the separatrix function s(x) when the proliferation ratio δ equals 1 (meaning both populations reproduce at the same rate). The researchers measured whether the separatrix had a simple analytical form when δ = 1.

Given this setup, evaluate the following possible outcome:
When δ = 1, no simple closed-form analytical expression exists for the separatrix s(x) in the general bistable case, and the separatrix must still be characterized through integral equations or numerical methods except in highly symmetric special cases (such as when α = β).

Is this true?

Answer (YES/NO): NO